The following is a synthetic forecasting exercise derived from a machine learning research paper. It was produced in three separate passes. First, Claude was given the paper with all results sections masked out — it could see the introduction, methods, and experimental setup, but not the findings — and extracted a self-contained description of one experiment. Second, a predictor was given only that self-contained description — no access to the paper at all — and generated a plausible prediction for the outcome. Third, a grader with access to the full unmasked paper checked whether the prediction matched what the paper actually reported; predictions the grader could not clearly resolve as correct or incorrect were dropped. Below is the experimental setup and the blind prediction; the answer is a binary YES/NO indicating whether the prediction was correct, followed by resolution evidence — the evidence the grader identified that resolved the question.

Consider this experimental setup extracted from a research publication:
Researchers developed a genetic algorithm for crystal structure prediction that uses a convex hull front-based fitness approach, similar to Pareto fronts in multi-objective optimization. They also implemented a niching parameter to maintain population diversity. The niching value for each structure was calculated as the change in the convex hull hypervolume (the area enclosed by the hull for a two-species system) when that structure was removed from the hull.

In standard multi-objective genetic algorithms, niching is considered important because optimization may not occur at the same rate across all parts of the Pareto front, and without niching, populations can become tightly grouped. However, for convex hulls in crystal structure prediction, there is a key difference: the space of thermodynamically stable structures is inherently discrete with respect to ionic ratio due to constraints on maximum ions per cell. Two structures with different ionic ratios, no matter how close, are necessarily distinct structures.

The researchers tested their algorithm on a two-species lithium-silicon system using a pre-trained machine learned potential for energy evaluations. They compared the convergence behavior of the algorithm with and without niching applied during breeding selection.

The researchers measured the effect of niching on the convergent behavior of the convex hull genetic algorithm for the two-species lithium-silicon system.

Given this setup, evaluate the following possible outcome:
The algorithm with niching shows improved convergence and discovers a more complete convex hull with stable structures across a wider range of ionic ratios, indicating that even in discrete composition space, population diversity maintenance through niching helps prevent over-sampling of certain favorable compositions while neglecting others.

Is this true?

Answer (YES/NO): NO